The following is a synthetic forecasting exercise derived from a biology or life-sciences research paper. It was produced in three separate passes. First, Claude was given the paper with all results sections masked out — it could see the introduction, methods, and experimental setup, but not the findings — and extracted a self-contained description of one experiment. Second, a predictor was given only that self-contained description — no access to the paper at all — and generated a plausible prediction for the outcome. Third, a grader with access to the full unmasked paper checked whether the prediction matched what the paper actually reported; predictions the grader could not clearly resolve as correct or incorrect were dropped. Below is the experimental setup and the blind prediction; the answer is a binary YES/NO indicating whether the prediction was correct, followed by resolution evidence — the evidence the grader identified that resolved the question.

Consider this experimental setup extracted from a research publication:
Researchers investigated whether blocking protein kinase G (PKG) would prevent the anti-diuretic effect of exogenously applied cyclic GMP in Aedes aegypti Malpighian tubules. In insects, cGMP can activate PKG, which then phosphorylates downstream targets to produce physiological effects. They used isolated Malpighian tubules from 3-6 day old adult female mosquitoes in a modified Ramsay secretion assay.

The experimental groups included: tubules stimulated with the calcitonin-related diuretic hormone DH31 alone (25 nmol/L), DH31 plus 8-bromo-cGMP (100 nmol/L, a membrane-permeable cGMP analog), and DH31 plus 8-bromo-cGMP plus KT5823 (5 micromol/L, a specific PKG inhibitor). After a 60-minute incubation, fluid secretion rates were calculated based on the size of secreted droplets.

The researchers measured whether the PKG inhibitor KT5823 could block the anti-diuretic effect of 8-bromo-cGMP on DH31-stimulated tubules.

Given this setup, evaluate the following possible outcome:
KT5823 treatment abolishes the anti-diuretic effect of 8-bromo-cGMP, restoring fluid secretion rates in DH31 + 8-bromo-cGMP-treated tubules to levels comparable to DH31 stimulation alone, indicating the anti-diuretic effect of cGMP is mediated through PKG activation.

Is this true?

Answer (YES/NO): YES